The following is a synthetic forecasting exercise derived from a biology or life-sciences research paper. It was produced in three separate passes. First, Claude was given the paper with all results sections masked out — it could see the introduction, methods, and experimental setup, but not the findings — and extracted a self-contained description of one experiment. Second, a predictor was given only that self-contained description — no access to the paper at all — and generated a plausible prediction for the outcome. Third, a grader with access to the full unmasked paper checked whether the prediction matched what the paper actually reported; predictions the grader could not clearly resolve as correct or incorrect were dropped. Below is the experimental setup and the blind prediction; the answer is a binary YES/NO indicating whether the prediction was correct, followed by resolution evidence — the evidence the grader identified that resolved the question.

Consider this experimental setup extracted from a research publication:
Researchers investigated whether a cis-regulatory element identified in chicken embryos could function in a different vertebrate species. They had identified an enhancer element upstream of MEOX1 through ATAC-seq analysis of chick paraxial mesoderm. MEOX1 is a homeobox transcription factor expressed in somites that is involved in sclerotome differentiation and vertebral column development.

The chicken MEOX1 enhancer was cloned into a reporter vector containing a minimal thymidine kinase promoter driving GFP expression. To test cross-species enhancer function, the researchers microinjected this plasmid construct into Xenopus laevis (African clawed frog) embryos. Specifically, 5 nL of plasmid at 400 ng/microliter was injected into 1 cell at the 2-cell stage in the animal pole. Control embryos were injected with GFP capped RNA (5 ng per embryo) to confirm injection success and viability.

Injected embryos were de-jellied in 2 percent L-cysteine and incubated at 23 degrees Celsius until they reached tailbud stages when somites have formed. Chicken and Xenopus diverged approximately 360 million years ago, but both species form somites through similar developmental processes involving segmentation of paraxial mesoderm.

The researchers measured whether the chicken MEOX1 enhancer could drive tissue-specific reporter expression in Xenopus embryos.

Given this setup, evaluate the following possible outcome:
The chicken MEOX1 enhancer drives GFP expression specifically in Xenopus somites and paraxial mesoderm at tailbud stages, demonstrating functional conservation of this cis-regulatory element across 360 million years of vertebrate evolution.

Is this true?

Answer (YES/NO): YES